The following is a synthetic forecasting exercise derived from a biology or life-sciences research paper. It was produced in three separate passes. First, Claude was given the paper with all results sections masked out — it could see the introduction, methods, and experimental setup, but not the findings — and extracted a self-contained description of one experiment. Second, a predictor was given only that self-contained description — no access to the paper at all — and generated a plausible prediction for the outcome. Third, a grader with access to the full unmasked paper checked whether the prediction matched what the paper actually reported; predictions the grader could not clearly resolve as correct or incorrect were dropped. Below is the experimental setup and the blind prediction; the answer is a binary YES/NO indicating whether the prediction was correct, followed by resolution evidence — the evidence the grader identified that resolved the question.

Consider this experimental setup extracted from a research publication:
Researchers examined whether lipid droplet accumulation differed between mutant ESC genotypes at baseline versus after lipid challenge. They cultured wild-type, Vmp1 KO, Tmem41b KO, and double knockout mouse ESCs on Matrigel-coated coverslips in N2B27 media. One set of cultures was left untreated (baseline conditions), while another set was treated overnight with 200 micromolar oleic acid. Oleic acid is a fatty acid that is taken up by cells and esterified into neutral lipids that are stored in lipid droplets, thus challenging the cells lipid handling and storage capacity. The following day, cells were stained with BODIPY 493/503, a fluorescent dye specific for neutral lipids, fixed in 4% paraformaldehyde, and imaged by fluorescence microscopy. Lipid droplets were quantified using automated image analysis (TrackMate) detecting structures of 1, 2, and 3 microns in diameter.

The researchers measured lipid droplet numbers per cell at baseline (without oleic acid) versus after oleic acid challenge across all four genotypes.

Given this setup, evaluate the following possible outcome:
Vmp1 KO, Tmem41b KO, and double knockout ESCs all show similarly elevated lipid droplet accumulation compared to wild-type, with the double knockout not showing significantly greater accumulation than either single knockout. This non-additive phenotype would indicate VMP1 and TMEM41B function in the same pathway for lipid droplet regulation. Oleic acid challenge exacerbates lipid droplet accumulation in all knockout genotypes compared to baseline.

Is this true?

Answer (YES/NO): NO